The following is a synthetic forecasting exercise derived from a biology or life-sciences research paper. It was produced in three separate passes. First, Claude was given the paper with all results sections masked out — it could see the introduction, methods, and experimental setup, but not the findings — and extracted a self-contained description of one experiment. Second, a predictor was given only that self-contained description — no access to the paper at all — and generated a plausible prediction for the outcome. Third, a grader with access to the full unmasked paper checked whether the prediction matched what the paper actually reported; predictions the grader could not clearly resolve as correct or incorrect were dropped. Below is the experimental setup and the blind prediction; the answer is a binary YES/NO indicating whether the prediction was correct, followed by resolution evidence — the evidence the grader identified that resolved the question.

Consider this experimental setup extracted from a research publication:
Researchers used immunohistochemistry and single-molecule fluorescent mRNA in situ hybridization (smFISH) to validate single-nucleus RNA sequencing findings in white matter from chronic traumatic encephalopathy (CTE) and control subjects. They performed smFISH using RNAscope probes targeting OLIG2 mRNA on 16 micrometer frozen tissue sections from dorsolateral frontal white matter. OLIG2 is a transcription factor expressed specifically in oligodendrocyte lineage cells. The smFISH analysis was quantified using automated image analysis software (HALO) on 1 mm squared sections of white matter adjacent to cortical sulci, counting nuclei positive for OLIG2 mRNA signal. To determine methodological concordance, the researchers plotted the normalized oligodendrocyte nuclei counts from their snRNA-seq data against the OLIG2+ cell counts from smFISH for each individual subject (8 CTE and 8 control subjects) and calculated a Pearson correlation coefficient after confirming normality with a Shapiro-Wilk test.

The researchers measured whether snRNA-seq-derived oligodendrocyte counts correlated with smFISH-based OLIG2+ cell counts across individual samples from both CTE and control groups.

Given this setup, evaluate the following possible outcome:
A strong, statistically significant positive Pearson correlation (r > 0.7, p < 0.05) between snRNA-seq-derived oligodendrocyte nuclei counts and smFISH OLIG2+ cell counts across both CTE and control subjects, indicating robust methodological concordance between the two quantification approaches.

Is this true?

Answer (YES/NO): NO